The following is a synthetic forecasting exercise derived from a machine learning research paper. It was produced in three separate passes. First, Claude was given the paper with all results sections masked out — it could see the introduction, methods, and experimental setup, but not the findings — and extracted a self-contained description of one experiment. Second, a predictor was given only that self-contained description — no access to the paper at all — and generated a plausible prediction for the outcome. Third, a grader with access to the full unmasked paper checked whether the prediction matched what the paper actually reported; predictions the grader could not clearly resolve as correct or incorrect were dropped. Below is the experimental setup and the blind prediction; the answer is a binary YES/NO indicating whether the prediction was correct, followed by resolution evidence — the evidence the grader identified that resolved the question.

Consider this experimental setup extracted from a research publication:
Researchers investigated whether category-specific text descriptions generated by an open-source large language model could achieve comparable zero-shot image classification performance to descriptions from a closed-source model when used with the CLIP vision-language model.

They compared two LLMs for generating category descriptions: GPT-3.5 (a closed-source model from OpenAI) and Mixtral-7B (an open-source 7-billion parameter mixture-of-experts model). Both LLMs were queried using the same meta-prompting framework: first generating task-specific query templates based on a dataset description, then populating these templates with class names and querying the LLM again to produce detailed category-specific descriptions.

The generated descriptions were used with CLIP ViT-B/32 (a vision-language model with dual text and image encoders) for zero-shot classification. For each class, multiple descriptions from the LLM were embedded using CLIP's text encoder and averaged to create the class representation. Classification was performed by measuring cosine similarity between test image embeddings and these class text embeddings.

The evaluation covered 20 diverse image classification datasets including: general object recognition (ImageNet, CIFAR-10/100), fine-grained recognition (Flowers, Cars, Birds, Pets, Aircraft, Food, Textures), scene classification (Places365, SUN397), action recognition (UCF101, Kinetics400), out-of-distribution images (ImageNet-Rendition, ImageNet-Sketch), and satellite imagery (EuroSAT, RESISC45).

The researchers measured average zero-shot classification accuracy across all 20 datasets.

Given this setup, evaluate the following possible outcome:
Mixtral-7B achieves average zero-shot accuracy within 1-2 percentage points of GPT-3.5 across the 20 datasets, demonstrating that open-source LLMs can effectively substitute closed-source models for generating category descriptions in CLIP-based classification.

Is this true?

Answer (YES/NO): YES